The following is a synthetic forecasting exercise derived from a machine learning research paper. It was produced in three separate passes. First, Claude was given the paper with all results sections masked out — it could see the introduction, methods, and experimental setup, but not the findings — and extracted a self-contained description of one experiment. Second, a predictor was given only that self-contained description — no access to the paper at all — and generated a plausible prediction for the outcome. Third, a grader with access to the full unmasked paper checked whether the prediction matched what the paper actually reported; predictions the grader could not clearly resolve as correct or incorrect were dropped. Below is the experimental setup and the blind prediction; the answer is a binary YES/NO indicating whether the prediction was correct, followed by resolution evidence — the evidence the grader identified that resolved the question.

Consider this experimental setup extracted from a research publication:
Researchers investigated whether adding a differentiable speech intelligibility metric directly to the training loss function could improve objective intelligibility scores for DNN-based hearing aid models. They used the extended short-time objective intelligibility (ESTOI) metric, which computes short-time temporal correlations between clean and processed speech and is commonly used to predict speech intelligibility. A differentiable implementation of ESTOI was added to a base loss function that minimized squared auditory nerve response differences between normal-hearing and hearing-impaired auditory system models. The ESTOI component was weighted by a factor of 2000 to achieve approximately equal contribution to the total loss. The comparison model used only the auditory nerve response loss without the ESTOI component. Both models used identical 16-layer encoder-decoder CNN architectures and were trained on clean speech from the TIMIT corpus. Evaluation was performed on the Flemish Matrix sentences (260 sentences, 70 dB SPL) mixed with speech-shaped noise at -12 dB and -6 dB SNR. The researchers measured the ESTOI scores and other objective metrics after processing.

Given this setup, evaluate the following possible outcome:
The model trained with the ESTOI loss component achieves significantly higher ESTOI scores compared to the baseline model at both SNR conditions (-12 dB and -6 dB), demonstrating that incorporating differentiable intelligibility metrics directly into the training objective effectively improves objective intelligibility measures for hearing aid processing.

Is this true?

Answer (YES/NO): NO